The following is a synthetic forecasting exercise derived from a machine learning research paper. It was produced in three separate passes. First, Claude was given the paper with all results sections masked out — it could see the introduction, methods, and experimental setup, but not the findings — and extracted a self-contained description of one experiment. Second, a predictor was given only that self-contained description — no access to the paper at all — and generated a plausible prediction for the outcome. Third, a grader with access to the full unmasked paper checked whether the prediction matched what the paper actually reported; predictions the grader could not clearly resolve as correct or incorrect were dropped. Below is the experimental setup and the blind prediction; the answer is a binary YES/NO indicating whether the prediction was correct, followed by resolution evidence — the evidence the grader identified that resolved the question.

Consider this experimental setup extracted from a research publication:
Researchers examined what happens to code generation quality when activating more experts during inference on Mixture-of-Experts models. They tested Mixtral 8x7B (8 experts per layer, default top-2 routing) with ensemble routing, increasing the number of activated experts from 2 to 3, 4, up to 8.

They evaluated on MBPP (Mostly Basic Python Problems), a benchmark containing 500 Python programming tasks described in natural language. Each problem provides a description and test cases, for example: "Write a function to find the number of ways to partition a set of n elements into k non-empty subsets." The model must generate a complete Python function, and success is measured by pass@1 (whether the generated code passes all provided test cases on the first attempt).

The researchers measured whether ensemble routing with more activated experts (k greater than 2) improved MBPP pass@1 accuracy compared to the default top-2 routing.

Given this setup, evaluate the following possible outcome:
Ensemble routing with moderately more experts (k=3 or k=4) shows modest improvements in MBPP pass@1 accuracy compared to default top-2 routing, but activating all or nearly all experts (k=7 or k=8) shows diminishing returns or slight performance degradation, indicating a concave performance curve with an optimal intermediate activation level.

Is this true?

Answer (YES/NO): NO